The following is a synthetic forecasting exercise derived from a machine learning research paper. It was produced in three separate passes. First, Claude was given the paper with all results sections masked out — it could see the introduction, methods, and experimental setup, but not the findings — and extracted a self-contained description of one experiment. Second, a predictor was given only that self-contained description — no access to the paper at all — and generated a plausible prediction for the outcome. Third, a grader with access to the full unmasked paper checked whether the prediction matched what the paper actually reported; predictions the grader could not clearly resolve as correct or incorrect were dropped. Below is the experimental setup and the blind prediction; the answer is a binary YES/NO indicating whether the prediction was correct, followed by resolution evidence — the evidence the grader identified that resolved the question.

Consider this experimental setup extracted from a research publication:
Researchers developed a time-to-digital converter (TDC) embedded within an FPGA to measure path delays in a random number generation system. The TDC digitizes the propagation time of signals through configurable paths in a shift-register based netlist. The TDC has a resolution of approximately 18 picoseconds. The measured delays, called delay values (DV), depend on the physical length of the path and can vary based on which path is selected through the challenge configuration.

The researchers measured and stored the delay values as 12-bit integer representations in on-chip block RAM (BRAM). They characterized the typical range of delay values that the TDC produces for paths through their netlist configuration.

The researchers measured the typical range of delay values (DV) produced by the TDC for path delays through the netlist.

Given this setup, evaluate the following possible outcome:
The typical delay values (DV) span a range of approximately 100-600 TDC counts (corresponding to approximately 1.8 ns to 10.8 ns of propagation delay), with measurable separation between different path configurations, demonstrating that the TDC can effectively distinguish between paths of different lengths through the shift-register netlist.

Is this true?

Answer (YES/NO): NO